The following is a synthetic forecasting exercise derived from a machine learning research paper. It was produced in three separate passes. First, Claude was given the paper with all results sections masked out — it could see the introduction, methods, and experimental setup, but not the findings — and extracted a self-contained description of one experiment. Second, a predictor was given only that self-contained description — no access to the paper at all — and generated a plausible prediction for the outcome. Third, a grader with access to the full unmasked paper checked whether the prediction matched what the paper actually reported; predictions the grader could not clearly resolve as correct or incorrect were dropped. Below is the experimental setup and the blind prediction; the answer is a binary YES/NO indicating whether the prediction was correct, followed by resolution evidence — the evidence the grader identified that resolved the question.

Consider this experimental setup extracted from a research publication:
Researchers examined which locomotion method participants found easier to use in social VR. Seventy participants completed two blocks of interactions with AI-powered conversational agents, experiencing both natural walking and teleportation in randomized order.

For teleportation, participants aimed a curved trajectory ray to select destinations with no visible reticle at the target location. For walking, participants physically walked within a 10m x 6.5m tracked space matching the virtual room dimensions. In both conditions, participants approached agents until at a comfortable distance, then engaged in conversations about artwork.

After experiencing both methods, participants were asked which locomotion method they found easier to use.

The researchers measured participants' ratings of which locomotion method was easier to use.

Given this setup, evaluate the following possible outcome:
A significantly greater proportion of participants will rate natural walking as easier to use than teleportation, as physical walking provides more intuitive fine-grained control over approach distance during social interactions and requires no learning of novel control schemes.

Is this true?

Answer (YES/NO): YES